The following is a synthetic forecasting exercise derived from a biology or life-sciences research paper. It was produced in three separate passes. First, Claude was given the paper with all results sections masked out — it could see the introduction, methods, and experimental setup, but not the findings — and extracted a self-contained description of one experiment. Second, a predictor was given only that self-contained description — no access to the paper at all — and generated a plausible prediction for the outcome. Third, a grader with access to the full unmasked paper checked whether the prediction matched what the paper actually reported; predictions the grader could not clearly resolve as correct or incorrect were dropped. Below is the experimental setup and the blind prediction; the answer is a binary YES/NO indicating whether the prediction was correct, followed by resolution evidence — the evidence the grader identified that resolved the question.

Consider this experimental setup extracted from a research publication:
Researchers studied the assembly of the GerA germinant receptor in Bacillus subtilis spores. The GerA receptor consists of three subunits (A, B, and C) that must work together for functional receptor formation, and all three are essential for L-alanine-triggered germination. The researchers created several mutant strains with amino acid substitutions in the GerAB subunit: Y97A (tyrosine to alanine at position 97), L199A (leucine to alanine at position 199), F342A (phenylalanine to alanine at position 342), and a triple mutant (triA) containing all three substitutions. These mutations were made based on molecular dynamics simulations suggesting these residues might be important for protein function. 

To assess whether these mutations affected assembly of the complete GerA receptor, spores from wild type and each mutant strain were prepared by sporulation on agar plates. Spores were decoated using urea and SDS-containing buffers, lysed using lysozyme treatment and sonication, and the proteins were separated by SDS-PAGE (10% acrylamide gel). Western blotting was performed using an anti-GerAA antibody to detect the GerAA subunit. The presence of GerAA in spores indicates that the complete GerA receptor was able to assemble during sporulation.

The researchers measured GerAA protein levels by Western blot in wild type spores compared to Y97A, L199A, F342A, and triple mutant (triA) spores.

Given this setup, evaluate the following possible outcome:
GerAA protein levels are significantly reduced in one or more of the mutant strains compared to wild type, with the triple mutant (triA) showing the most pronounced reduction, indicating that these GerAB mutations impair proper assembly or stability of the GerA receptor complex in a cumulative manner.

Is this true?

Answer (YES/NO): NO